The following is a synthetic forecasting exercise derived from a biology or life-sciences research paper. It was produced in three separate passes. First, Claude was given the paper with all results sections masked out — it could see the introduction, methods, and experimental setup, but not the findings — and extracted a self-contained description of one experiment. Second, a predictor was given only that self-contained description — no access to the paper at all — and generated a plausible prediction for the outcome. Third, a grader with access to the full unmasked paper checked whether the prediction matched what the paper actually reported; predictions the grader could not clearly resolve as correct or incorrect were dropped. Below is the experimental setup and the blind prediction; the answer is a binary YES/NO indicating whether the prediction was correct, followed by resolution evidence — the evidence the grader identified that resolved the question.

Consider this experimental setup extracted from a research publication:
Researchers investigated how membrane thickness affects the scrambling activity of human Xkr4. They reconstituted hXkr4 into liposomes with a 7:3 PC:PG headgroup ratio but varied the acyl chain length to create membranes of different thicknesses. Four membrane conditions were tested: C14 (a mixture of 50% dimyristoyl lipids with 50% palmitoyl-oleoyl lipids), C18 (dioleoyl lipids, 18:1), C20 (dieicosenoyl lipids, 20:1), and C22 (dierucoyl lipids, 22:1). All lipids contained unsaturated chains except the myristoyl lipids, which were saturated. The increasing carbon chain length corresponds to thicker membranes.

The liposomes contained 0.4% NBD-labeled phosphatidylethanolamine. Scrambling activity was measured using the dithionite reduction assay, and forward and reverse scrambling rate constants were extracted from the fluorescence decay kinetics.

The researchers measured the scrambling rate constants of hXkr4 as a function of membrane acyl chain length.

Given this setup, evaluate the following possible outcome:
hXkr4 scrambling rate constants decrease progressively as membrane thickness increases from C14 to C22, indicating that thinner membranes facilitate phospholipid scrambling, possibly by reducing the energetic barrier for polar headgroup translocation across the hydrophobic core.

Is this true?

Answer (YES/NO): YES